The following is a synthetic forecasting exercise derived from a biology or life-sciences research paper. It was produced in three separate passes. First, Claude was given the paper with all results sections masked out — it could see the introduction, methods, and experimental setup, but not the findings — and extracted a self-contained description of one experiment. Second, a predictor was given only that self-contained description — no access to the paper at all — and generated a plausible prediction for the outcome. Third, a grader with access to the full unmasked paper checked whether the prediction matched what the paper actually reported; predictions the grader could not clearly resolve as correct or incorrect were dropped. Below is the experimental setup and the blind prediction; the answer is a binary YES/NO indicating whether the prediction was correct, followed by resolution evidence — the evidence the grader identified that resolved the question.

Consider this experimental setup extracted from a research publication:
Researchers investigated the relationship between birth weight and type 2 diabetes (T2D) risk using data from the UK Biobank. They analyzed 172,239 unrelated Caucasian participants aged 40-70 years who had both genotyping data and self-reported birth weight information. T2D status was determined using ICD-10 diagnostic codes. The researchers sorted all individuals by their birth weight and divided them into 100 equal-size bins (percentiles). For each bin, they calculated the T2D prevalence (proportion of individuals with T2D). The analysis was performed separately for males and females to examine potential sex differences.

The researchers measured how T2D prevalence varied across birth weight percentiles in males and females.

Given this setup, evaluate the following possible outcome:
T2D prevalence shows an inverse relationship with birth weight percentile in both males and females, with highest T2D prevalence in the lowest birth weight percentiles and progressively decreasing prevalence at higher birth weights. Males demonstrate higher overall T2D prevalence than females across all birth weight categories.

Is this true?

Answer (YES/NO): NO